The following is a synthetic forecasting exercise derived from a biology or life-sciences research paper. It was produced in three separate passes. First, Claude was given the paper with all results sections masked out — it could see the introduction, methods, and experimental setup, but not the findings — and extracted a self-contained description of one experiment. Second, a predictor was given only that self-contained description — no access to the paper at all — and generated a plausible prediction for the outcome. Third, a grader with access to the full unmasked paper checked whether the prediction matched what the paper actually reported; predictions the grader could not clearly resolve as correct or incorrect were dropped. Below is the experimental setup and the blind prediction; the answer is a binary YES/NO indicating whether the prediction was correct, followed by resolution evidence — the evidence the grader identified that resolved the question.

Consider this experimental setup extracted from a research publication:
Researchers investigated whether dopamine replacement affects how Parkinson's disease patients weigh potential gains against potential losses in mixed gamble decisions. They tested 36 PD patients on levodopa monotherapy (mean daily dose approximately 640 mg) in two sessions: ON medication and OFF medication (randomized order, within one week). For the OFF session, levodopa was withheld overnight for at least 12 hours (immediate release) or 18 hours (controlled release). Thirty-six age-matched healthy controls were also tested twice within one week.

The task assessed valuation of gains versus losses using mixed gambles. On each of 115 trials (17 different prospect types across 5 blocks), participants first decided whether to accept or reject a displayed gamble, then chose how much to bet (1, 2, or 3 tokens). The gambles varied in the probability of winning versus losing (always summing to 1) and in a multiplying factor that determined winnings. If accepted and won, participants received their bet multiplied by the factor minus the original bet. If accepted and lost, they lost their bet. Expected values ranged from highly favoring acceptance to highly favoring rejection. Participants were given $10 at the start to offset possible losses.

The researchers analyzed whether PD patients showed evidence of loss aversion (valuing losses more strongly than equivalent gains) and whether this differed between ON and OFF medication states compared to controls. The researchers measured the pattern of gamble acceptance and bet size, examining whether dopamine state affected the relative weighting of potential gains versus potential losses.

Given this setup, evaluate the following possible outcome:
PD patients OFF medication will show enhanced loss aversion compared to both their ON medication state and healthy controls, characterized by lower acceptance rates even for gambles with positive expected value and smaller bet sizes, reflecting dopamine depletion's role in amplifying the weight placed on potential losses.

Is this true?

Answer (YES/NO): NO